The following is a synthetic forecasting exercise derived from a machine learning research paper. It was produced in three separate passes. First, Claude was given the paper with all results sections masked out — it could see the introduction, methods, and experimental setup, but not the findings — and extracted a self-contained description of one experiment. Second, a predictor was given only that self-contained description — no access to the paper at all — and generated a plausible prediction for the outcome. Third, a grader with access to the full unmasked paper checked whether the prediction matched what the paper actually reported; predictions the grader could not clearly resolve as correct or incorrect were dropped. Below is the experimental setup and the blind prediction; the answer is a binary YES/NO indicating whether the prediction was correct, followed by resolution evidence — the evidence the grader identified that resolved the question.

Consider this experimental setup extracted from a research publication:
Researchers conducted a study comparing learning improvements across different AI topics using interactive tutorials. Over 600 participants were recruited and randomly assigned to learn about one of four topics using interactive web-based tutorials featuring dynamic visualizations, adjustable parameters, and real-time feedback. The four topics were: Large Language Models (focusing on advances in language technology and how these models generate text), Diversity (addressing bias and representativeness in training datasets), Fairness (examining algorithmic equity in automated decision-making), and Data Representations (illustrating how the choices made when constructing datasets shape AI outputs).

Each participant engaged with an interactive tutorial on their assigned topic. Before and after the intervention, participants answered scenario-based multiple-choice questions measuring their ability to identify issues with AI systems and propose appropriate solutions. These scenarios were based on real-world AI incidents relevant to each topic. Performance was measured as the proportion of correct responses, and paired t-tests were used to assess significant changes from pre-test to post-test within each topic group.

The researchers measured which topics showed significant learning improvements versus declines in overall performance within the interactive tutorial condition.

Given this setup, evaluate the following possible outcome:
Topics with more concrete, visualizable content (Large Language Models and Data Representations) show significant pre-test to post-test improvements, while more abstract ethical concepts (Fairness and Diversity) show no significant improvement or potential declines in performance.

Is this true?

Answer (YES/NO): NO